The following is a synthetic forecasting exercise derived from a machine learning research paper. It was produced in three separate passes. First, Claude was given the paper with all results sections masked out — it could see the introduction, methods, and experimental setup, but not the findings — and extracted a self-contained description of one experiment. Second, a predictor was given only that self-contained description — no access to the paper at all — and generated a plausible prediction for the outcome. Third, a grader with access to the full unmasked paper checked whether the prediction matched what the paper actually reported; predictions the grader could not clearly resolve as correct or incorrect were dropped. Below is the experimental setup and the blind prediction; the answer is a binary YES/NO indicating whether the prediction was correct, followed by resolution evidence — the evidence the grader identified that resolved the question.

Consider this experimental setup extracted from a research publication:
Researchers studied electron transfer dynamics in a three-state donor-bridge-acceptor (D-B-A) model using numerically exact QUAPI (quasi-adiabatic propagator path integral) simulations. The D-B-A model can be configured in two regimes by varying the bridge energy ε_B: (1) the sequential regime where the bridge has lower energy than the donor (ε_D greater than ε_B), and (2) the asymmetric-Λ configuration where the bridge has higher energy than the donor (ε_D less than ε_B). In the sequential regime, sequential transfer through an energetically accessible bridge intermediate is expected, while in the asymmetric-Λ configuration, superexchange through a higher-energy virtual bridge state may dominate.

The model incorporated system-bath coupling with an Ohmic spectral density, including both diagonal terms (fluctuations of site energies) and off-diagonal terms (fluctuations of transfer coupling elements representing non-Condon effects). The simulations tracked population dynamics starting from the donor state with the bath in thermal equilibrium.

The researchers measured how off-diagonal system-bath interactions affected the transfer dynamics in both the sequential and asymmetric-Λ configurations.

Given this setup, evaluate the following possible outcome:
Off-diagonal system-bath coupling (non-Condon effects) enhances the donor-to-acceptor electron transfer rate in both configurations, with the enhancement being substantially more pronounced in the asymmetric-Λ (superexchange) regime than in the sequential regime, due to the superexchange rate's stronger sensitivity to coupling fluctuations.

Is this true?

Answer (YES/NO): NO